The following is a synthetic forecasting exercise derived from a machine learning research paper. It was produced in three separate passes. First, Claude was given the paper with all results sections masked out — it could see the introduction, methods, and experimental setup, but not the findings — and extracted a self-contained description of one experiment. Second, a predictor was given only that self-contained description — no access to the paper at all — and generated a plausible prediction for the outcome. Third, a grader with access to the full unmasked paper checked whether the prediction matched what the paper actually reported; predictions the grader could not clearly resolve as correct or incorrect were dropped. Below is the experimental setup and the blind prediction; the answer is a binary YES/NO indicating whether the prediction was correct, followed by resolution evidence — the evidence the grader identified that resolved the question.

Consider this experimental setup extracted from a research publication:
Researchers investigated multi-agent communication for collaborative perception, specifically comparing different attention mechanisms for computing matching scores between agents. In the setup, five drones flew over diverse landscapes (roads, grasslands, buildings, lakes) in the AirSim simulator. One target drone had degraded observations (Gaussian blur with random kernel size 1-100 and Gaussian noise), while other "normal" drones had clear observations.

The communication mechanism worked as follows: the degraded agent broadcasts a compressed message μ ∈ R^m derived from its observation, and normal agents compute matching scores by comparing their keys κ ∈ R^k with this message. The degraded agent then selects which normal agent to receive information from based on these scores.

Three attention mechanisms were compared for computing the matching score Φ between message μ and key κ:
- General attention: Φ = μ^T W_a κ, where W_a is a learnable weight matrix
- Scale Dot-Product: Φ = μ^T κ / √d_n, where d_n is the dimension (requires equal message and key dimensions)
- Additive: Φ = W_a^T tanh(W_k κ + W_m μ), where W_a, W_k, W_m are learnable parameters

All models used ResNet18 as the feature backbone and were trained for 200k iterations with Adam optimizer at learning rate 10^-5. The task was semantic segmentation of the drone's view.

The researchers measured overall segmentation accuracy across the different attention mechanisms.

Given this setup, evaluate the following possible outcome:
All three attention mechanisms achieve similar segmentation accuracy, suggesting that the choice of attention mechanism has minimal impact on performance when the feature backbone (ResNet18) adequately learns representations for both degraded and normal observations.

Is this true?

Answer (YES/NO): NO